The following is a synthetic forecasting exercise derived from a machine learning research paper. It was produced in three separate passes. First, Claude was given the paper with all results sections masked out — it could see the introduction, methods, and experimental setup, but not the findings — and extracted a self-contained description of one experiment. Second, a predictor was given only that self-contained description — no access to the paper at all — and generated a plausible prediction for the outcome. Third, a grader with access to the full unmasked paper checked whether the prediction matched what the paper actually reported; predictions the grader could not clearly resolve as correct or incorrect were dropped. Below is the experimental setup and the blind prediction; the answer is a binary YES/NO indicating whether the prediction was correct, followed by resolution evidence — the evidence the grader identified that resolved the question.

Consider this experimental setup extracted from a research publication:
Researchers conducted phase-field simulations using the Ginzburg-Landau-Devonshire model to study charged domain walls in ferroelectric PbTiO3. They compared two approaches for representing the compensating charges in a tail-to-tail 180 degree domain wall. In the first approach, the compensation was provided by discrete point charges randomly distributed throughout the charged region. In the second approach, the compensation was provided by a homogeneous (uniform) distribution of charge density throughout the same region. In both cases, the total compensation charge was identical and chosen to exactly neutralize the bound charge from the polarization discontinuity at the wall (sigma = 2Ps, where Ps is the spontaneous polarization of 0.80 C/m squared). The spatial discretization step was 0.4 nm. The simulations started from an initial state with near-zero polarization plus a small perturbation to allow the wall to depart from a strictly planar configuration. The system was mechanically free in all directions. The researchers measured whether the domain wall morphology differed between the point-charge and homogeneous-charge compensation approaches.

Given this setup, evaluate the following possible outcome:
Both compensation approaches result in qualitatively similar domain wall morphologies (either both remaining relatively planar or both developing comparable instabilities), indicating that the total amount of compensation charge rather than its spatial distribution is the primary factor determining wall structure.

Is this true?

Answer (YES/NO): YES